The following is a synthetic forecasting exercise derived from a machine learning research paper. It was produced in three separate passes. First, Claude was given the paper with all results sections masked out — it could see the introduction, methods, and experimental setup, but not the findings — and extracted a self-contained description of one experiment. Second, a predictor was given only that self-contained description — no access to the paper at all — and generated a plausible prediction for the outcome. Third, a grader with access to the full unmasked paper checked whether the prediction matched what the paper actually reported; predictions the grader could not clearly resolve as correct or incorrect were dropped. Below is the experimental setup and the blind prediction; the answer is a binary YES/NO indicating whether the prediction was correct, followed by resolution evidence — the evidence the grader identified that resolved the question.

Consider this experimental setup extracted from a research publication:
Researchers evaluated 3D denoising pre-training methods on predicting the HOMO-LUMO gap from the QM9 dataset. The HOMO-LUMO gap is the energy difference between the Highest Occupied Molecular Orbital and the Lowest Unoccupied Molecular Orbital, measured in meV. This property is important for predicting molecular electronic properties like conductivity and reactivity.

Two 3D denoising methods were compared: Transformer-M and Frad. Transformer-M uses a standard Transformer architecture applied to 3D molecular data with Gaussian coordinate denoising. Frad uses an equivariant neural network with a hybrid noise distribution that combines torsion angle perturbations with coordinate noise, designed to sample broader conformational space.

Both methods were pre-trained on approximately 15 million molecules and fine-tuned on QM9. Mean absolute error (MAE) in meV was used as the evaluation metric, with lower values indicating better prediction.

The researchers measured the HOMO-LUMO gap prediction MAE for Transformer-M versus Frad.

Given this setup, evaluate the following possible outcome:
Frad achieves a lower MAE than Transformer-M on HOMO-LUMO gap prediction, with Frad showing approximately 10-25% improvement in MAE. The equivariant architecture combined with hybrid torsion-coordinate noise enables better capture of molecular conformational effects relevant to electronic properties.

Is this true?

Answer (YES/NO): NO